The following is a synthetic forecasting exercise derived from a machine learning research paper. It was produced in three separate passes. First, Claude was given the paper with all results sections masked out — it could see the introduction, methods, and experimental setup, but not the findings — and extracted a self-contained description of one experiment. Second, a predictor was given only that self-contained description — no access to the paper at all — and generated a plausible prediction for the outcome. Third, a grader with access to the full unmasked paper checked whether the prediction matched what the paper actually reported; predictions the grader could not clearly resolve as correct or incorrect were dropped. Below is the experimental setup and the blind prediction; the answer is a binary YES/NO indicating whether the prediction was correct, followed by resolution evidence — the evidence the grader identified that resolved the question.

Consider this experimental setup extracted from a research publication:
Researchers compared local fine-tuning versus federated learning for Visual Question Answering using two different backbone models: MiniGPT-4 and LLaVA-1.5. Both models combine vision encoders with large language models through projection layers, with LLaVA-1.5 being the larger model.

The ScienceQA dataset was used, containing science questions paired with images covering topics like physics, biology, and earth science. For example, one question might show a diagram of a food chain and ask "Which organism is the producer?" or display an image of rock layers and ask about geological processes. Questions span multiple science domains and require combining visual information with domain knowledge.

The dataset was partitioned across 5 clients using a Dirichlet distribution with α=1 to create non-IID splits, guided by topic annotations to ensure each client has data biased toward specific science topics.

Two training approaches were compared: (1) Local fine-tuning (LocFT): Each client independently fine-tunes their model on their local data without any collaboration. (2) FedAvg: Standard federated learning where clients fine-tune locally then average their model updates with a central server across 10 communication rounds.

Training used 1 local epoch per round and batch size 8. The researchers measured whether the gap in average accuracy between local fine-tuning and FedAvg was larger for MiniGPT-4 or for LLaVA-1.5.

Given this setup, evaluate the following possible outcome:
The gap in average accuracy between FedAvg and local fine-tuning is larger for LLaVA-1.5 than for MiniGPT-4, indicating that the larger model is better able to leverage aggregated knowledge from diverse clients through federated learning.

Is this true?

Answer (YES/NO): YES